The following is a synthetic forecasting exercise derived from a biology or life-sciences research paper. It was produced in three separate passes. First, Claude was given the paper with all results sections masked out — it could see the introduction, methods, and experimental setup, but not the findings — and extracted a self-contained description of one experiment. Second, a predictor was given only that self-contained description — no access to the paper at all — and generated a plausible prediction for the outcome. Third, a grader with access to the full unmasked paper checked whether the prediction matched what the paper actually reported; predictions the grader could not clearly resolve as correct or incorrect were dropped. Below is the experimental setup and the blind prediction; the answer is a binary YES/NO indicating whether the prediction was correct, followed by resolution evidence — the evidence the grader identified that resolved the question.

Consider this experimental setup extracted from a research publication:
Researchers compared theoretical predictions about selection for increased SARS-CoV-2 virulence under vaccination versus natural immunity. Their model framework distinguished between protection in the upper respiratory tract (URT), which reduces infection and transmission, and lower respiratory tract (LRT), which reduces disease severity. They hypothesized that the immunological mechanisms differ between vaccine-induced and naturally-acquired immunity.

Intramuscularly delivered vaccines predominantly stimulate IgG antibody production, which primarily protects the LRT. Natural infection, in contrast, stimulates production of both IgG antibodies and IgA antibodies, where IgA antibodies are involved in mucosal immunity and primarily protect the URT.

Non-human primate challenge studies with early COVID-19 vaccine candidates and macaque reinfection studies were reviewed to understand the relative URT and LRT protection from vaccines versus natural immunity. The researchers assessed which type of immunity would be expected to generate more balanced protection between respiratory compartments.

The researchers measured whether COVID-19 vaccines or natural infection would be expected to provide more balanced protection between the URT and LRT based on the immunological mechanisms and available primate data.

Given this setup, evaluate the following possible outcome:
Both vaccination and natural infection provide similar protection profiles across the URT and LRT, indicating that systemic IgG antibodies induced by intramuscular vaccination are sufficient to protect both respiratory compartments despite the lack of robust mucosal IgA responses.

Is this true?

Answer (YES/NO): NO